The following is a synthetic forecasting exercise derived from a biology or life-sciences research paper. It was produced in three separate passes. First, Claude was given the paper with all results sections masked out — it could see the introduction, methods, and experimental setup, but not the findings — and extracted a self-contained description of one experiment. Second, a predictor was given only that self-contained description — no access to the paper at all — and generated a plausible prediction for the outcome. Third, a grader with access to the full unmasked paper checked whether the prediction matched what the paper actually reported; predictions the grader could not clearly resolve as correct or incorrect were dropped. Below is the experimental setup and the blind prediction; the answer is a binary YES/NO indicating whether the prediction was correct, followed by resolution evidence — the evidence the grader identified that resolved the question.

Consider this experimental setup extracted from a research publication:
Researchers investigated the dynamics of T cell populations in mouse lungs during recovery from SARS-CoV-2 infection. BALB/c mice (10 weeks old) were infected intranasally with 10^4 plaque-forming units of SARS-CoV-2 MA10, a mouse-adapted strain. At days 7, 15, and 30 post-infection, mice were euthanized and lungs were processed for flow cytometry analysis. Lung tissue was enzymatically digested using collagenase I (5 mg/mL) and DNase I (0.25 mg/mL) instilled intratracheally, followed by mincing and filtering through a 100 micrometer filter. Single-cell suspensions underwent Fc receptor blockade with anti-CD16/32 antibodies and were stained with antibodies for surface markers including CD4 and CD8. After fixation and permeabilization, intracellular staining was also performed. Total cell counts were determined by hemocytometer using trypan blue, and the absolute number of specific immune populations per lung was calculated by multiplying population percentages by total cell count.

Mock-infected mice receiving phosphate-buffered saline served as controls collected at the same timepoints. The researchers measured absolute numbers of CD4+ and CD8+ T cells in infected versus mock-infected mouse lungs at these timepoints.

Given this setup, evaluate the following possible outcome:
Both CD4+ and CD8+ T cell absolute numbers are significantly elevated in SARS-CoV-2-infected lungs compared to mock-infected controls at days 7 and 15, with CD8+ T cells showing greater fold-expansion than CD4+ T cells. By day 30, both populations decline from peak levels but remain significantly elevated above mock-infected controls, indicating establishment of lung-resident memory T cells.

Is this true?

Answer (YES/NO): NO